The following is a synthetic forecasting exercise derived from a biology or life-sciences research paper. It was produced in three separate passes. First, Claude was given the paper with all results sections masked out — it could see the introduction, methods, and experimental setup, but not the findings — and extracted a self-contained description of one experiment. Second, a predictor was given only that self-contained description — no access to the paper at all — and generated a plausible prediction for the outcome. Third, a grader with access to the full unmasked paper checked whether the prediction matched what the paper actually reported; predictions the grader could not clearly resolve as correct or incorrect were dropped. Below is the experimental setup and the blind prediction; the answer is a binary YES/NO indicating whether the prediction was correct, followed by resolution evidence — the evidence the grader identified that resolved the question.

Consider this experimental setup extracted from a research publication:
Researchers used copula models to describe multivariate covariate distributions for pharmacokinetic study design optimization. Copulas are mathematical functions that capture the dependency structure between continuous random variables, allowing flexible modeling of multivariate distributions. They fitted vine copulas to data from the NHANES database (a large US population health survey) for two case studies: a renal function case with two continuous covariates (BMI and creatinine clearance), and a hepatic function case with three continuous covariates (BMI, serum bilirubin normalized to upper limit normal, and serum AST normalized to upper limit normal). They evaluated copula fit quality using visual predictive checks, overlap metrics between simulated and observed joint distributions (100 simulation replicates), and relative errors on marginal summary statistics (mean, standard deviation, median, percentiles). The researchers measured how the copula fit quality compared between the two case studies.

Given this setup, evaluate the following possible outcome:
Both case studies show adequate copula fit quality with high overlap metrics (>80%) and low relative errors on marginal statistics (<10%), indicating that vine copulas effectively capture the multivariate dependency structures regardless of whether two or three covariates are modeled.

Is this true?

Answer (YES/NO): NO